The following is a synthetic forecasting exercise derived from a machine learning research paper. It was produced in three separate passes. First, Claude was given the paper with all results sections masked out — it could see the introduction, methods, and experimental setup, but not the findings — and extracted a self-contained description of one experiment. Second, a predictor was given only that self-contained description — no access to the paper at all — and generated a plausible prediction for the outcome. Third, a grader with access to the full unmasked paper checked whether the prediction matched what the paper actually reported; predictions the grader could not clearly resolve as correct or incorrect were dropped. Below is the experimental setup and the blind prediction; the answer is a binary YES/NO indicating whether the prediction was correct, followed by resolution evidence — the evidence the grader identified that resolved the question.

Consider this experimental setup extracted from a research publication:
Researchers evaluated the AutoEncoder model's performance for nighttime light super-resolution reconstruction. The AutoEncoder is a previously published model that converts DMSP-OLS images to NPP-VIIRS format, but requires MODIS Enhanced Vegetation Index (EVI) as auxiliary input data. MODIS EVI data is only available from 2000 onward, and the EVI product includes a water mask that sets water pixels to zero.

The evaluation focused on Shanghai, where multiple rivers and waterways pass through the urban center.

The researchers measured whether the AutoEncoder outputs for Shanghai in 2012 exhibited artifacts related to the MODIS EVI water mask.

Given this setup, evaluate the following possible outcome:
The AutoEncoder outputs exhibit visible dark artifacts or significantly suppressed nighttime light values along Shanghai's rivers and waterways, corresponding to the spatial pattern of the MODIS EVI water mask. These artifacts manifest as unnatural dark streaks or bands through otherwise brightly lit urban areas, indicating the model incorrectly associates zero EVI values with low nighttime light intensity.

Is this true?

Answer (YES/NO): YES